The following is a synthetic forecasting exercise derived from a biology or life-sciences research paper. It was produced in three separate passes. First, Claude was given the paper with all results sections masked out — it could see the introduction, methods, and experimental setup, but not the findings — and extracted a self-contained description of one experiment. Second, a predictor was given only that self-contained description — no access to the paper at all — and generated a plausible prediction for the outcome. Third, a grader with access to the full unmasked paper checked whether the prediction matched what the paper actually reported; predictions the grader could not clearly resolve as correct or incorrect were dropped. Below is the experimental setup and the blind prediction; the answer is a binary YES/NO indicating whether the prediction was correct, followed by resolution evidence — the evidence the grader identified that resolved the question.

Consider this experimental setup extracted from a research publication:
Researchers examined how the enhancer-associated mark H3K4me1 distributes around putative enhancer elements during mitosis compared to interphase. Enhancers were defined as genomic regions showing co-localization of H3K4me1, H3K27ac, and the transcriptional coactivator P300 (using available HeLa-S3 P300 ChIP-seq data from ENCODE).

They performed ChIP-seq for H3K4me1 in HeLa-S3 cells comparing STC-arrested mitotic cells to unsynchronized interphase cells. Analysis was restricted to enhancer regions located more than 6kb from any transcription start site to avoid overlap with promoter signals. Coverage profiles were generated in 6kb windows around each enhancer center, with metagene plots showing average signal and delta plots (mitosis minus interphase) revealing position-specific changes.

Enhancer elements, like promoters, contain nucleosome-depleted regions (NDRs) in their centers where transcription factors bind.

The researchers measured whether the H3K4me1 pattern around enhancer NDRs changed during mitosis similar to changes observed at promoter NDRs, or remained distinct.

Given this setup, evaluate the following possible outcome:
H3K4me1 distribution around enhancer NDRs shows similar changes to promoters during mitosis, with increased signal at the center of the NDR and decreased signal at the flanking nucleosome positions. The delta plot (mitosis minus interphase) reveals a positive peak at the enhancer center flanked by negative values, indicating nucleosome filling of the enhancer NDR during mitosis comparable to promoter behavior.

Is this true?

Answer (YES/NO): YES